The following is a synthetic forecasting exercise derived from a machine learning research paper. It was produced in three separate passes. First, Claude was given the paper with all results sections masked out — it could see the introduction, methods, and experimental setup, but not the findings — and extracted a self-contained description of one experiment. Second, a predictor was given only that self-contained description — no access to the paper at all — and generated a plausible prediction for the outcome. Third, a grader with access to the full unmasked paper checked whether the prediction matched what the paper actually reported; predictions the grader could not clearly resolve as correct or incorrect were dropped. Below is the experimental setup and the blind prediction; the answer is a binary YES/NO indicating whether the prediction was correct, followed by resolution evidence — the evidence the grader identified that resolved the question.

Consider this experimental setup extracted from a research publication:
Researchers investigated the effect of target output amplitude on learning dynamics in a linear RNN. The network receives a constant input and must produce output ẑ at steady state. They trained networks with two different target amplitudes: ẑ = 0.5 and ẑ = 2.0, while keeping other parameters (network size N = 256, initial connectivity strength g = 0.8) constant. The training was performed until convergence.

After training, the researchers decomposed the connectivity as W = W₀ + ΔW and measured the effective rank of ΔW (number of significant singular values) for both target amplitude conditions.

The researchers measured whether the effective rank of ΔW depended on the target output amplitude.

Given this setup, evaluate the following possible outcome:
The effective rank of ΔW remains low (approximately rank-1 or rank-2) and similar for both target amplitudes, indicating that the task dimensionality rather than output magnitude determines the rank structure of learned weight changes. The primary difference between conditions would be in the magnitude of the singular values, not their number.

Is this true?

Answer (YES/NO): YES